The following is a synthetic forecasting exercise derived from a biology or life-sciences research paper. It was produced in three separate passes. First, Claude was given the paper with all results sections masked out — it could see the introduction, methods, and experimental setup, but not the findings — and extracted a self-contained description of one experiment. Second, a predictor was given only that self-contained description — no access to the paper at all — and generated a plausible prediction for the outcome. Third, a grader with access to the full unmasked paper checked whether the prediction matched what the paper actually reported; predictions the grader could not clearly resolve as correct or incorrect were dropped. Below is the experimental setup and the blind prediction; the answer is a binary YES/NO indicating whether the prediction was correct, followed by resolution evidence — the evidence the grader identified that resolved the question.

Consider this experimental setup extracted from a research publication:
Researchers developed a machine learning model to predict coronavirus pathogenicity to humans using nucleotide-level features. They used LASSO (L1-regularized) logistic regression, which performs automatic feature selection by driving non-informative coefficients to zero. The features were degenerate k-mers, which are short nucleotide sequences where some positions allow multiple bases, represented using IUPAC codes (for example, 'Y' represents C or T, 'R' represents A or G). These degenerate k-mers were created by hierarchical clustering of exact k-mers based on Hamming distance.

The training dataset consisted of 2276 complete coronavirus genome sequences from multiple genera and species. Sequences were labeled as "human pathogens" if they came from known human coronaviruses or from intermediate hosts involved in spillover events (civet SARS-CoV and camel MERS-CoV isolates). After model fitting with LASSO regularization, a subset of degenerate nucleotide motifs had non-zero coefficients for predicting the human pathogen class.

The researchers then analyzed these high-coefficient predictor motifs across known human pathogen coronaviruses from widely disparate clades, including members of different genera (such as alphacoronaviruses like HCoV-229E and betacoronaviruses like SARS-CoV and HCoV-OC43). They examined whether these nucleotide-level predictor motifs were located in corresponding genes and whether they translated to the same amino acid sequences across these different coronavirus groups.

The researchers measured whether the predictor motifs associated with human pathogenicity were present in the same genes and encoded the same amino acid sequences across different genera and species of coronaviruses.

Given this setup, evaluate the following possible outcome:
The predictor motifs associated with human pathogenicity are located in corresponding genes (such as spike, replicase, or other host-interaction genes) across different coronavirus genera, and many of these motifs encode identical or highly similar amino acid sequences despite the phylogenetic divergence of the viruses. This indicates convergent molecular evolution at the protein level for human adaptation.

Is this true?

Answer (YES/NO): NO